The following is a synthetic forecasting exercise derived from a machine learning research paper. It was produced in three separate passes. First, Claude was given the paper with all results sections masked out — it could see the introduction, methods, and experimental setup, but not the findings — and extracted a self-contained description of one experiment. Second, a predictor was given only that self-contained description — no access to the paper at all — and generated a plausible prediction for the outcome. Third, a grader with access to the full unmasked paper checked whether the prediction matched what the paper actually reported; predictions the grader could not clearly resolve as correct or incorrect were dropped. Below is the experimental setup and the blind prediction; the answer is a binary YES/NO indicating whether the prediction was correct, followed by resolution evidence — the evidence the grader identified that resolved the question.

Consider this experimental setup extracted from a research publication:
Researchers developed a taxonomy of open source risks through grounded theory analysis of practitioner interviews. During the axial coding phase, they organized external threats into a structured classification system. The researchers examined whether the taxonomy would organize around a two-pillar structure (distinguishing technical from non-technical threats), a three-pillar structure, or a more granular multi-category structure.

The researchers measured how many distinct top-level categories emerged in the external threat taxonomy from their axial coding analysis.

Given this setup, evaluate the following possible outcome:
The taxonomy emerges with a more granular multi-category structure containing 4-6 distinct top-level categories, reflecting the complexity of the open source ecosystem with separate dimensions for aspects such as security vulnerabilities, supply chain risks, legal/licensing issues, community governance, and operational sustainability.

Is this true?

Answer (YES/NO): NO